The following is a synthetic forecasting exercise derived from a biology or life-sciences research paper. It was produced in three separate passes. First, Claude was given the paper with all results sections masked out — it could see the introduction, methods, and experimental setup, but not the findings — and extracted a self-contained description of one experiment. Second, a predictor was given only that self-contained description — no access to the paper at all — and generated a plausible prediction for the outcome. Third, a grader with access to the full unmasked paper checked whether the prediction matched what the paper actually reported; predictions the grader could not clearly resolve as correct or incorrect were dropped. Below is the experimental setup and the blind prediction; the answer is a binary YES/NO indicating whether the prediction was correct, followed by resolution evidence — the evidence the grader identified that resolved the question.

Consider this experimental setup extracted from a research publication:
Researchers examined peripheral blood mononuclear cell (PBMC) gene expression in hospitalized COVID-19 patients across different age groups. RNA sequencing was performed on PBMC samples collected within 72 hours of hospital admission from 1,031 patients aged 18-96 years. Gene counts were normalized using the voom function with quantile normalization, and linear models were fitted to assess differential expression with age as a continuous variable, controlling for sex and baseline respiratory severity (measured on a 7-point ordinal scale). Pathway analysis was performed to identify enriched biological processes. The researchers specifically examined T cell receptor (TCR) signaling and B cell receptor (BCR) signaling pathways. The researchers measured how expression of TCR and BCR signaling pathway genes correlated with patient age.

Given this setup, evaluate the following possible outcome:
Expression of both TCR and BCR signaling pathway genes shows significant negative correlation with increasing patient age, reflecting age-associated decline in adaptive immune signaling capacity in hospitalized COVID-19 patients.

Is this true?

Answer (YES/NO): YES